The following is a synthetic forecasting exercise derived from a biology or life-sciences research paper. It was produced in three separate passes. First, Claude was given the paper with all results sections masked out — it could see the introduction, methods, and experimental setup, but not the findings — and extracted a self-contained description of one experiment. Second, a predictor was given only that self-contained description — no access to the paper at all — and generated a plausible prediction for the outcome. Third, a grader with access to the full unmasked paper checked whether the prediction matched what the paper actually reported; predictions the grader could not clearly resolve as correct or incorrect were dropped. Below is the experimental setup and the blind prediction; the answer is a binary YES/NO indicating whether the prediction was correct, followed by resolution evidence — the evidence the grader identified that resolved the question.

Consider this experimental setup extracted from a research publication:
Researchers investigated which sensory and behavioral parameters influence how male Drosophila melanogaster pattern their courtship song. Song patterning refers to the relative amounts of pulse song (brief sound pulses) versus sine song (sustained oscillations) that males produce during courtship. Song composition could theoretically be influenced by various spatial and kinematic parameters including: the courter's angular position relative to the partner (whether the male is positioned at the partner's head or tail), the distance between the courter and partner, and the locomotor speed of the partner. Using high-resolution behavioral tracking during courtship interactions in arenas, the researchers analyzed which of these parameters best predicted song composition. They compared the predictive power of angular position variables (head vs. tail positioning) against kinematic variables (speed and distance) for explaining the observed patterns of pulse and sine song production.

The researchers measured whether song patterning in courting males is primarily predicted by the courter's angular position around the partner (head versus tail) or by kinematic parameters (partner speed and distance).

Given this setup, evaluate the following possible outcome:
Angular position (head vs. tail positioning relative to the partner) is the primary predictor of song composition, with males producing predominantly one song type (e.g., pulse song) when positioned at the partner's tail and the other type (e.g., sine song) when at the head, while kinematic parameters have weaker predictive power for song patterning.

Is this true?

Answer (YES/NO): NO